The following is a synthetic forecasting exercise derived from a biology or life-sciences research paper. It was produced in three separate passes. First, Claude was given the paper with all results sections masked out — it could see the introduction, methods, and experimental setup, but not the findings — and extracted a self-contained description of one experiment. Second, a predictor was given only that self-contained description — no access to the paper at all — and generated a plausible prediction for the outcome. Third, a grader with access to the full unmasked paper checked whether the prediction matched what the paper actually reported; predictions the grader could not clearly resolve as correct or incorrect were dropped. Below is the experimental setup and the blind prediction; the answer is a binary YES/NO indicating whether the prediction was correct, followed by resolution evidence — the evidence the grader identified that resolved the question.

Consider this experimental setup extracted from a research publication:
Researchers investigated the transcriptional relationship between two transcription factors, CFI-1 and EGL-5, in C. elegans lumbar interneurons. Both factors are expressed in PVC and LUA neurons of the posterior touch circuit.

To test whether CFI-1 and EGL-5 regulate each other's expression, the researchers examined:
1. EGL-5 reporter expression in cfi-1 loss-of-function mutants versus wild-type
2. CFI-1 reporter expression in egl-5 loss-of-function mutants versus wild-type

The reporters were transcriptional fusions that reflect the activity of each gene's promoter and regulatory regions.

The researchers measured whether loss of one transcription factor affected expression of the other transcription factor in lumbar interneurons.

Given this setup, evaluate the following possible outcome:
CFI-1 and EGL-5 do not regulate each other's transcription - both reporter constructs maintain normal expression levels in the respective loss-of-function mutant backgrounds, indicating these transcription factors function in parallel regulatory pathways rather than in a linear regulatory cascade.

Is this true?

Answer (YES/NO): NO